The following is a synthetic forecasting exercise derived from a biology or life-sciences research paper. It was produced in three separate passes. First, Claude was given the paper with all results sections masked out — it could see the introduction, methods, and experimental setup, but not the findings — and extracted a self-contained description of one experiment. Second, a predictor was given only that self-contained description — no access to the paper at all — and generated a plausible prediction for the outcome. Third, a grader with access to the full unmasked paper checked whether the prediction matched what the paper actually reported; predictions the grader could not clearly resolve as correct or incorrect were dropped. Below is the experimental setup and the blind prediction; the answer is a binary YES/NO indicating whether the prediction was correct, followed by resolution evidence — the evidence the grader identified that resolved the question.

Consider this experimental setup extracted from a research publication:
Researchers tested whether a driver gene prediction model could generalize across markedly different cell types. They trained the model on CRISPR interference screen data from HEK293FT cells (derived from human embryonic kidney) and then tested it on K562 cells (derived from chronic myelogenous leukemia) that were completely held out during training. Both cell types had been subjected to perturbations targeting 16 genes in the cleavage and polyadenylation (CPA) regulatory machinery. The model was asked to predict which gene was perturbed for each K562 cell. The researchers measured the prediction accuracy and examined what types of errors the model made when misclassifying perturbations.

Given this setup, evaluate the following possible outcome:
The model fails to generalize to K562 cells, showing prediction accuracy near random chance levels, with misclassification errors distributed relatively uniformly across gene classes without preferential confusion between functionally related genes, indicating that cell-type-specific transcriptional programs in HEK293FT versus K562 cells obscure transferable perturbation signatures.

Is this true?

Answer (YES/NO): NO